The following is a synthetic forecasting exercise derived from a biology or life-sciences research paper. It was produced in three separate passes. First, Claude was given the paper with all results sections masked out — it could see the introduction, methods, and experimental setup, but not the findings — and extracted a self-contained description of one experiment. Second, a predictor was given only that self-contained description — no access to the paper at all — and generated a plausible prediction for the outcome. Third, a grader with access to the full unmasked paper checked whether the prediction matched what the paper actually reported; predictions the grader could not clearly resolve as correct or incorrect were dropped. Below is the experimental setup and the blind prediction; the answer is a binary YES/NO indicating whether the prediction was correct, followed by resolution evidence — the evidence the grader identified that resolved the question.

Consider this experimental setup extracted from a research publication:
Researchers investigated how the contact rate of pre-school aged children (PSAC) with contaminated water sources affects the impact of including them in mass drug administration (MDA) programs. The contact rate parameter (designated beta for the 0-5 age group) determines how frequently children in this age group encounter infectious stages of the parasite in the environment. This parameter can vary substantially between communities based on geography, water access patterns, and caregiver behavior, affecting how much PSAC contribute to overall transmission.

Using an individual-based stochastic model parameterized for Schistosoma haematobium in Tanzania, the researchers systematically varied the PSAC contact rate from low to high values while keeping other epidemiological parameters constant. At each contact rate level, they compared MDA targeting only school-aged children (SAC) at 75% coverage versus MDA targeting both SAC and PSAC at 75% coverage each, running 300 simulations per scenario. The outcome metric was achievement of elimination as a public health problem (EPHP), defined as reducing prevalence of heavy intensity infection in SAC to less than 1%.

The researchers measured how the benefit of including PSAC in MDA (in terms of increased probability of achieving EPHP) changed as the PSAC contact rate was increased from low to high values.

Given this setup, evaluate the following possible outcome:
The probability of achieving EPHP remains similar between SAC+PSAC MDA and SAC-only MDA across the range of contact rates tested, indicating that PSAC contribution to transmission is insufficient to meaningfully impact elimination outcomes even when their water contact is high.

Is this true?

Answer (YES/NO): NO